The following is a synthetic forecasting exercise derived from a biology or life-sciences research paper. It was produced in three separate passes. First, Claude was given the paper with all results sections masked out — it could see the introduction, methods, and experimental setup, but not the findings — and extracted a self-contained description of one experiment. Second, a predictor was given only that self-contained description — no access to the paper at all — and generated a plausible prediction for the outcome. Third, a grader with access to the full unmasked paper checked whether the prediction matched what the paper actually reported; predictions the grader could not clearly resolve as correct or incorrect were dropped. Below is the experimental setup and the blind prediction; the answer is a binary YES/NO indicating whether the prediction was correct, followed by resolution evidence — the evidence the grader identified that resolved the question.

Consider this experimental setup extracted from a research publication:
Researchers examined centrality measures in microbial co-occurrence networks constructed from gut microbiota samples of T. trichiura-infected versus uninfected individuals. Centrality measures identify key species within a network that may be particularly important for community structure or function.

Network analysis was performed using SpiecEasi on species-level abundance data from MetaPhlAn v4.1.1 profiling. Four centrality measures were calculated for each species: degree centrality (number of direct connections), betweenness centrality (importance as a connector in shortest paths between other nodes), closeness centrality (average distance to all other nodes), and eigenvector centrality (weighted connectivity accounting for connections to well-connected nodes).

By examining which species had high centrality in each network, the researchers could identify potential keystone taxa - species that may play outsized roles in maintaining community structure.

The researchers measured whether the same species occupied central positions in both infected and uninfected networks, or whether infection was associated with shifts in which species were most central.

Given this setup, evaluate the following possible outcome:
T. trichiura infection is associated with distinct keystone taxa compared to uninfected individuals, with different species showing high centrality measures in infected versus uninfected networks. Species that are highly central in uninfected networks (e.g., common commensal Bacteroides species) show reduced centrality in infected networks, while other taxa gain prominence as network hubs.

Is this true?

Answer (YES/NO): YES